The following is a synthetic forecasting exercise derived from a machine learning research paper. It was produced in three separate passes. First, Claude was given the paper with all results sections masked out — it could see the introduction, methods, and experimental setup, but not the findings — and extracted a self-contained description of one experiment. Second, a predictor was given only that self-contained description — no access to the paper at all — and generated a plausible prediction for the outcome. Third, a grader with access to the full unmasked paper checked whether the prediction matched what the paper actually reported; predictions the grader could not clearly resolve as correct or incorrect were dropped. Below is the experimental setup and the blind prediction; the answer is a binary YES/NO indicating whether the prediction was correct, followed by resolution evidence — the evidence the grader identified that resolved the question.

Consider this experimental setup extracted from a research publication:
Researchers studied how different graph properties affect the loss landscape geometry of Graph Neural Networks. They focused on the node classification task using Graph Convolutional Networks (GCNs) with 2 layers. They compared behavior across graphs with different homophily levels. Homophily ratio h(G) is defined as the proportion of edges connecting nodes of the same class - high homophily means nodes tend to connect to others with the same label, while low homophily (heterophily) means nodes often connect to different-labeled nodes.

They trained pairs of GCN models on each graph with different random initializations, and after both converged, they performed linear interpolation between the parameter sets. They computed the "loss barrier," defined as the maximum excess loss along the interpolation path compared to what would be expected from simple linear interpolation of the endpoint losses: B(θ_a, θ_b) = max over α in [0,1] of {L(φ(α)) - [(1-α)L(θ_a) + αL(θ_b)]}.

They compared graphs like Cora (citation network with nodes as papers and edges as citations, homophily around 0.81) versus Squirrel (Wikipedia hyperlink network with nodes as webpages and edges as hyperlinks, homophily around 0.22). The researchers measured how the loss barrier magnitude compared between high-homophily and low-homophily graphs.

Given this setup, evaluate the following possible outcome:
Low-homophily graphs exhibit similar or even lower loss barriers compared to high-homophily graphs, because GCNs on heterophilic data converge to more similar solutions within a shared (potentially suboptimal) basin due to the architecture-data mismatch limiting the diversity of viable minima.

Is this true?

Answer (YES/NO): NO